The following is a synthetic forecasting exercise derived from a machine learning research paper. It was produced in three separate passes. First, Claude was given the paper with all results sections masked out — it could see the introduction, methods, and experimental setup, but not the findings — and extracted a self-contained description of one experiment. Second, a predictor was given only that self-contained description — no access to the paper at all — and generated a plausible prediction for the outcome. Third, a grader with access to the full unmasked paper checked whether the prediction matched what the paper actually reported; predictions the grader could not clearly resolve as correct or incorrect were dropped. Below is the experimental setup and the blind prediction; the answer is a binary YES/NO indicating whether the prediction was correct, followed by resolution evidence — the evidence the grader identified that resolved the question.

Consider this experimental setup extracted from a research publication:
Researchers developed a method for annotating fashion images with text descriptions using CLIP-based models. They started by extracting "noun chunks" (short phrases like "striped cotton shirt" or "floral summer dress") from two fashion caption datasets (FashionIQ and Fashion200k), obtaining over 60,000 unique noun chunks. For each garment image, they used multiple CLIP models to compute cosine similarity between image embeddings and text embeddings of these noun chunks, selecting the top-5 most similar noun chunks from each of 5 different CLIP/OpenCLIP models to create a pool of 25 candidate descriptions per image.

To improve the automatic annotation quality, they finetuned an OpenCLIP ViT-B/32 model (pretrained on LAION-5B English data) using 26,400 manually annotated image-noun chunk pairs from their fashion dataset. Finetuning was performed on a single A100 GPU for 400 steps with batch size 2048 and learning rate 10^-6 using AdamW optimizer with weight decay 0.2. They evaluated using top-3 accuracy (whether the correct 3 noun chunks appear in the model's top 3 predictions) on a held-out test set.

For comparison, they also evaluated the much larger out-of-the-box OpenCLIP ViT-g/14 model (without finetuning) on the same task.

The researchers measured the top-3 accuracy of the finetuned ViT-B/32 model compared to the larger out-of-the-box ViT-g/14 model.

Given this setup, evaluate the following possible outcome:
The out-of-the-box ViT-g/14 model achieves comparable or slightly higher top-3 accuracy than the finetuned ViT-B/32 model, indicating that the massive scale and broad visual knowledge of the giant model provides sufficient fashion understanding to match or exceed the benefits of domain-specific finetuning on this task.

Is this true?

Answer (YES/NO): NO